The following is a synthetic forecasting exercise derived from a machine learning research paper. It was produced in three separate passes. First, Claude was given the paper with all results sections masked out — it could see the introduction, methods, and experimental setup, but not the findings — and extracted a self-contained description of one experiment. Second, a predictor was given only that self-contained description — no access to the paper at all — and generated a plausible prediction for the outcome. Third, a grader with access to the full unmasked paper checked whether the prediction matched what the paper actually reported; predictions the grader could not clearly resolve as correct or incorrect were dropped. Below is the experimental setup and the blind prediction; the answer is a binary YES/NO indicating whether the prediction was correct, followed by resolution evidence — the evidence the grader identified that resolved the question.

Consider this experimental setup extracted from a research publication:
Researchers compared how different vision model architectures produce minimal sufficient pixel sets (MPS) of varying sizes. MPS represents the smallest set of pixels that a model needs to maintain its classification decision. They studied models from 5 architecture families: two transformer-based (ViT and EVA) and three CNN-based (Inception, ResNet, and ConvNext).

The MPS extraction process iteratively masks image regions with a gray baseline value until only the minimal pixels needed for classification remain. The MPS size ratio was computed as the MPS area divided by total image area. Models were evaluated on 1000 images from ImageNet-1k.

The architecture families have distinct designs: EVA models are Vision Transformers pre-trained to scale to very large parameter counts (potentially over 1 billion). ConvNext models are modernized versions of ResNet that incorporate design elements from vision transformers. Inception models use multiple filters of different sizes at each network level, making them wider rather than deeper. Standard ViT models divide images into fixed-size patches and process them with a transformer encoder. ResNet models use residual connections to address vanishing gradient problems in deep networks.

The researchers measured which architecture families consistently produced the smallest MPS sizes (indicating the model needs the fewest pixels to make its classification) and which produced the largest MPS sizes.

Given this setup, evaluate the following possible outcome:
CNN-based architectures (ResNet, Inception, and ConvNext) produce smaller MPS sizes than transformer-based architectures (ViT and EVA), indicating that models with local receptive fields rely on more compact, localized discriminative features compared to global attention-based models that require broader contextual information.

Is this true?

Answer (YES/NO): NO